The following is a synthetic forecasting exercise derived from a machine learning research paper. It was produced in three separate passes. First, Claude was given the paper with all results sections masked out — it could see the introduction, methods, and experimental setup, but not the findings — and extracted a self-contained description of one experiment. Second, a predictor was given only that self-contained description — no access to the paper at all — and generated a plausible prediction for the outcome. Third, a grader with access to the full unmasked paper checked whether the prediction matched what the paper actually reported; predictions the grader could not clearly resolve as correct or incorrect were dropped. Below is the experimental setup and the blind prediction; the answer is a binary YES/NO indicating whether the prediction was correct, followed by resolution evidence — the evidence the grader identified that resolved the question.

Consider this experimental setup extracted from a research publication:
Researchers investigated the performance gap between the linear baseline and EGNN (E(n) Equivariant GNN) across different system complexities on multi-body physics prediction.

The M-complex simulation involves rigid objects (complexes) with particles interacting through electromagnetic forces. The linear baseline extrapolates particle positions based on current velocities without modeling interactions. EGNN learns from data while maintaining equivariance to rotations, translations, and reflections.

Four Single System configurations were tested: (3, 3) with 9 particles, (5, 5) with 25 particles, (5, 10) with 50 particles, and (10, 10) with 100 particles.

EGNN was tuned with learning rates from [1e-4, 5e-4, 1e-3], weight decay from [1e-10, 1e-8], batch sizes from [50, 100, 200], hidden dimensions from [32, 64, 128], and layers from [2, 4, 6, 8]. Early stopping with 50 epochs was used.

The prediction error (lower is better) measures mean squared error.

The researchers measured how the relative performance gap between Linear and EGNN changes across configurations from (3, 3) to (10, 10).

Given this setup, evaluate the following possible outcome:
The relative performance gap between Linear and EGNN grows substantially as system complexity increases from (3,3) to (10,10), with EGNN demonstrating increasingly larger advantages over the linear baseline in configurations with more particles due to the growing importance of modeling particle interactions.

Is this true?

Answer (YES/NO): NO